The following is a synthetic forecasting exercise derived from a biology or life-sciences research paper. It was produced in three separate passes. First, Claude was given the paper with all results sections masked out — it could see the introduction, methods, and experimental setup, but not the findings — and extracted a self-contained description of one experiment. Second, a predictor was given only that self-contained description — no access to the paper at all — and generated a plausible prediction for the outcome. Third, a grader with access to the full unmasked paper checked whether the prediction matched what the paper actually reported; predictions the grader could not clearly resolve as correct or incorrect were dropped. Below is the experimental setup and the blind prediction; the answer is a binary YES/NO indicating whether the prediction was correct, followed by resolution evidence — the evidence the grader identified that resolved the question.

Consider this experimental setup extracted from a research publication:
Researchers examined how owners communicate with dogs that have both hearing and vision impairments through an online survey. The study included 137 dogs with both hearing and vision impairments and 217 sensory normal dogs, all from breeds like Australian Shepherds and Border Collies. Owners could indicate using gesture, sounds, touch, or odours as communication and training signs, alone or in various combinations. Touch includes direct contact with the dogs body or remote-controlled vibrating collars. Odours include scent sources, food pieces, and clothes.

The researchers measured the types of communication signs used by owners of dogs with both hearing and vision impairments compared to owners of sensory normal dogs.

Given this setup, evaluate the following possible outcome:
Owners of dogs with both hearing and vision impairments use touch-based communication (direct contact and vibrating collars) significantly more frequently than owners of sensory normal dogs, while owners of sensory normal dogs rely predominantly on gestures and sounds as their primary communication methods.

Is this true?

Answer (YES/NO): YES